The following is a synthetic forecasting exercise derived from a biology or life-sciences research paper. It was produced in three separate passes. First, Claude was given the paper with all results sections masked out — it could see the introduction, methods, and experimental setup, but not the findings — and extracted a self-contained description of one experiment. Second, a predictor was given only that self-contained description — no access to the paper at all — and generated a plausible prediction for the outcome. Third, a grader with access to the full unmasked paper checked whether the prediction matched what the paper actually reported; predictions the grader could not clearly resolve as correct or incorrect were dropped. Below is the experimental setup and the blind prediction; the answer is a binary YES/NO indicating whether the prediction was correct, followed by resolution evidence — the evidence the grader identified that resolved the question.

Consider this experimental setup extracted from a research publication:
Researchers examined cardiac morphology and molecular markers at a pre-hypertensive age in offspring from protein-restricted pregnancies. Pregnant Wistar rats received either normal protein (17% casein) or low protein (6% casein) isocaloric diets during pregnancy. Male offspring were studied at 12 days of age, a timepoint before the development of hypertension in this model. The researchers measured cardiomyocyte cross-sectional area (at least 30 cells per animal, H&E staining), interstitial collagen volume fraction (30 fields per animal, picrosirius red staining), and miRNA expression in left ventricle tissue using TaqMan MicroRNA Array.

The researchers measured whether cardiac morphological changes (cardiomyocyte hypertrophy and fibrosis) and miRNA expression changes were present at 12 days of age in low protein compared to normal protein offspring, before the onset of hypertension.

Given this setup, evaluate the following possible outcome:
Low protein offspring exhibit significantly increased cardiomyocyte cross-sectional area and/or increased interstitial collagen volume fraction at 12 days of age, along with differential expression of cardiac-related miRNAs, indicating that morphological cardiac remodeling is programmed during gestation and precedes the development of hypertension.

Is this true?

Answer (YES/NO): NO